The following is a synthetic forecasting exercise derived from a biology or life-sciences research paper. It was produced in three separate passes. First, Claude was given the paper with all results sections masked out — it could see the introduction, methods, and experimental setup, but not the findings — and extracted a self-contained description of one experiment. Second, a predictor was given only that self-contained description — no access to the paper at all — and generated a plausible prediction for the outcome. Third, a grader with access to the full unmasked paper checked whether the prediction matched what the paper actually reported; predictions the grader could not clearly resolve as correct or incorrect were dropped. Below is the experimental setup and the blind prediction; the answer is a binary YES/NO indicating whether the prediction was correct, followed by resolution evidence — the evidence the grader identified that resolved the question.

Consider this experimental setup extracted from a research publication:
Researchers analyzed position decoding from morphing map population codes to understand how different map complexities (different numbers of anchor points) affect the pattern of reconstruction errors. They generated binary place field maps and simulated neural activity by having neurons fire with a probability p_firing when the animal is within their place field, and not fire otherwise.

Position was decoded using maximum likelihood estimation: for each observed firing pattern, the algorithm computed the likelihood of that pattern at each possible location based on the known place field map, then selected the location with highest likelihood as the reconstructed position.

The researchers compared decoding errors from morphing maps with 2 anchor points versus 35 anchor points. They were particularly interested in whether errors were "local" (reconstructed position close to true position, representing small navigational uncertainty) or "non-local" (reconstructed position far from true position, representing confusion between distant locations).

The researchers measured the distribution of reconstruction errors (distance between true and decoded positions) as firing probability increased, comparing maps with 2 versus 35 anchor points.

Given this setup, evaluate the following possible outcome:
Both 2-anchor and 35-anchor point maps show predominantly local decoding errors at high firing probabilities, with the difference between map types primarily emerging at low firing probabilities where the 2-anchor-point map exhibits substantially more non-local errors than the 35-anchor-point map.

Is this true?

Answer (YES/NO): NO